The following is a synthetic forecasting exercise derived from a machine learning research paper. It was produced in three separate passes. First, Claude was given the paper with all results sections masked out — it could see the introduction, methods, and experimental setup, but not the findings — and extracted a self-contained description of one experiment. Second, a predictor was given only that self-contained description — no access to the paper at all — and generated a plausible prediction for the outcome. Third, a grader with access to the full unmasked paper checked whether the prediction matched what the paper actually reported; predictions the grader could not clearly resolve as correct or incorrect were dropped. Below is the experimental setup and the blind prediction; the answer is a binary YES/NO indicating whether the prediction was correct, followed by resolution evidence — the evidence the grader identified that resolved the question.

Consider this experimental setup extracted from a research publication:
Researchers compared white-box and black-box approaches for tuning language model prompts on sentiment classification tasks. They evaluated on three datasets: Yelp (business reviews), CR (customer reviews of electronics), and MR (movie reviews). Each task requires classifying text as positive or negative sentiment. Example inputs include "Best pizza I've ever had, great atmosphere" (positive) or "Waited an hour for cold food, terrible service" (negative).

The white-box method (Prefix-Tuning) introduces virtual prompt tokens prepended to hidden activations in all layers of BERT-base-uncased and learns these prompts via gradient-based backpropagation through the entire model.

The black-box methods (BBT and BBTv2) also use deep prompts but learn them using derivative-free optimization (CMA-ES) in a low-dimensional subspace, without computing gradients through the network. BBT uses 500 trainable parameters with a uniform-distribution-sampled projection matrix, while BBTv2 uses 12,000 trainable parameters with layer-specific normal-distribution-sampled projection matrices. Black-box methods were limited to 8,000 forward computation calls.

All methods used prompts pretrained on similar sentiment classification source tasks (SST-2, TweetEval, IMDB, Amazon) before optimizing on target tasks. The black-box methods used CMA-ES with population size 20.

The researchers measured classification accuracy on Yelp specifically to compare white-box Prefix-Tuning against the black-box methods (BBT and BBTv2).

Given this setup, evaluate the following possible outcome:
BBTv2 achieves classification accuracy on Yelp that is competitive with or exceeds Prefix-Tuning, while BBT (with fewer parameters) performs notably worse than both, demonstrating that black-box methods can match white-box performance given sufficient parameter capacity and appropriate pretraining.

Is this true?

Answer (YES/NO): NO